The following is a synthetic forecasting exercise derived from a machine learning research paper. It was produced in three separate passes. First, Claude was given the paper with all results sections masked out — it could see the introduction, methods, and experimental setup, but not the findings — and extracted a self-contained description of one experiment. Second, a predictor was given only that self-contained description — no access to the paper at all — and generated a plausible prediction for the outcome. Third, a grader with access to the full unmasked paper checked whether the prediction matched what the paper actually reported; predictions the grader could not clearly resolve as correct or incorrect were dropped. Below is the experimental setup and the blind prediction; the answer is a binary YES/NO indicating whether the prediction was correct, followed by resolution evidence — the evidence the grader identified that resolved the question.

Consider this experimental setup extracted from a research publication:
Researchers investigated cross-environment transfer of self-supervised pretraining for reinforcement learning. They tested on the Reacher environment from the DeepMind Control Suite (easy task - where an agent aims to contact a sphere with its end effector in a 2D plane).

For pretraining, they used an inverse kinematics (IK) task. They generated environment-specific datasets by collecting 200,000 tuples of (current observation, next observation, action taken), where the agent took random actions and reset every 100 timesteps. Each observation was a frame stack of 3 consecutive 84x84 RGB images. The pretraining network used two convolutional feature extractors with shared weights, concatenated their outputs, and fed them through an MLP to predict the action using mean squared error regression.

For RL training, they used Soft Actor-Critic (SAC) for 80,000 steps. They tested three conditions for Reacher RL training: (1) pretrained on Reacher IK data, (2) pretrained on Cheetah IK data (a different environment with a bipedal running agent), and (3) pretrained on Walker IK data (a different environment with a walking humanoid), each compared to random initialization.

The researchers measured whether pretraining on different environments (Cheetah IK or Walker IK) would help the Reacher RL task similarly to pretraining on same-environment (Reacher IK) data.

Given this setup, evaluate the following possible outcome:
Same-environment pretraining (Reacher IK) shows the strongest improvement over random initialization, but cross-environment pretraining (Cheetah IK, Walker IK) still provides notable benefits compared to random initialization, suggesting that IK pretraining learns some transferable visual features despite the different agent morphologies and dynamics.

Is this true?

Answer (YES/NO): YES